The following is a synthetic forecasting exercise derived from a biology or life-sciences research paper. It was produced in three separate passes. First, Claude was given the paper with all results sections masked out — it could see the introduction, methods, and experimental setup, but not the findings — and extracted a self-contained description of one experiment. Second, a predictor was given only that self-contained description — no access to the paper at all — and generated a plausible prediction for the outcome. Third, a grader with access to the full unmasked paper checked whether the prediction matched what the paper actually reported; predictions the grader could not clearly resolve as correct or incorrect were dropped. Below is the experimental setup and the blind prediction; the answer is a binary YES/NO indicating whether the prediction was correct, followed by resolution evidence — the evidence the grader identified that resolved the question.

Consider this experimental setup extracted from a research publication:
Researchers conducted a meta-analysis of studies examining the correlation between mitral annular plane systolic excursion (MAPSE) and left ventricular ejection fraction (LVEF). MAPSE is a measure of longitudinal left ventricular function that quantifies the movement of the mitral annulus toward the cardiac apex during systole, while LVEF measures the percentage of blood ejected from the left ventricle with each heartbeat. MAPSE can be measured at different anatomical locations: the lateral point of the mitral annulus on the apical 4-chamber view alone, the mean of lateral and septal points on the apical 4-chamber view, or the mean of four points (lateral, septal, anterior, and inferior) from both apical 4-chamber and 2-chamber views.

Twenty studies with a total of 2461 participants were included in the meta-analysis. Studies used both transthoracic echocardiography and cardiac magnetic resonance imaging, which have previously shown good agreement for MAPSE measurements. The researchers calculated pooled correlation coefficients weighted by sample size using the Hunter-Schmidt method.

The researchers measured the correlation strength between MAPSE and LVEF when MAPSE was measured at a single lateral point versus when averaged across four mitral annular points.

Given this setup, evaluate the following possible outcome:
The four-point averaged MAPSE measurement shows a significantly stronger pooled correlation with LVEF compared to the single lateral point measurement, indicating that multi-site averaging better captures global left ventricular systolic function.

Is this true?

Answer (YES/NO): YES